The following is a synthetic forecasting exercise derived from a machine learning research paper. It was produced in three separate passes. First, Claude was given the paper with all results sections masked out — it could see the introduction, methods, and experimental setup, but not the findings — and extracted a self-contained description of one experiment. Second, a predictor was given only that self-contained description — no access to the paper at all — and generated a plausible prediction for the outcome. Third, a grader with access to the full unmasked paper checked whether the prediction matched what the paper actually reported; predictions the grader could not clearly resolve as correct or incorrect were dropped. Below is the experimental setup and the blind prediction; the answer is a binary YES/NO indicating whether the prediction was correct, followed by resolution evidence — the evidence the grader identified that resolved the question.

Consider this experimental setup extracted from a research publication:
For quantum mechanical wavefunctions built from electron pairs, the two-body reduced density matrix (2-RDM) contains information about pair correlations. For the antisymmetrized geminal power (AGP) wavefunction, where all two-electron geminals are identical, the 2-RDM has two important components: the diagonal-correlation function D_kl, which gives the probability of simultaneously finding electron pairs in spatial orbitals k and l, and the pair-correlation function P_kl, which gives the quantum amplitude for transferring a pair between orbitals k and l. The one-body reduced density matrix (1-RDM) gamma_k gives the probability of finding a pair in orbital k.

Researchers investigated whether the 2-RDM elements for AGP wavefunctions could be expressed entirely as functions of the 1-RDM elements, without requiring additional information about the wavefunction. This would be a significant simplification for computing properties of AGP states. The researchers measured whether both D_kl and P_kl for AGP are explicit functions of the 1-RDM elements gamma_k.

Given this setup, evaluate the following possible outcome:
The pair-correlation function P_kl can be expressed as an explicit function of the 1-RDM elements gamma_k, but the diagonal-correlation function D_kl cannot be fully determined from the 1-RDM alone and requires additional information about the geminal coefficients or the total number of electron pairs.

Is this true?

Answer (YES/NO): NO